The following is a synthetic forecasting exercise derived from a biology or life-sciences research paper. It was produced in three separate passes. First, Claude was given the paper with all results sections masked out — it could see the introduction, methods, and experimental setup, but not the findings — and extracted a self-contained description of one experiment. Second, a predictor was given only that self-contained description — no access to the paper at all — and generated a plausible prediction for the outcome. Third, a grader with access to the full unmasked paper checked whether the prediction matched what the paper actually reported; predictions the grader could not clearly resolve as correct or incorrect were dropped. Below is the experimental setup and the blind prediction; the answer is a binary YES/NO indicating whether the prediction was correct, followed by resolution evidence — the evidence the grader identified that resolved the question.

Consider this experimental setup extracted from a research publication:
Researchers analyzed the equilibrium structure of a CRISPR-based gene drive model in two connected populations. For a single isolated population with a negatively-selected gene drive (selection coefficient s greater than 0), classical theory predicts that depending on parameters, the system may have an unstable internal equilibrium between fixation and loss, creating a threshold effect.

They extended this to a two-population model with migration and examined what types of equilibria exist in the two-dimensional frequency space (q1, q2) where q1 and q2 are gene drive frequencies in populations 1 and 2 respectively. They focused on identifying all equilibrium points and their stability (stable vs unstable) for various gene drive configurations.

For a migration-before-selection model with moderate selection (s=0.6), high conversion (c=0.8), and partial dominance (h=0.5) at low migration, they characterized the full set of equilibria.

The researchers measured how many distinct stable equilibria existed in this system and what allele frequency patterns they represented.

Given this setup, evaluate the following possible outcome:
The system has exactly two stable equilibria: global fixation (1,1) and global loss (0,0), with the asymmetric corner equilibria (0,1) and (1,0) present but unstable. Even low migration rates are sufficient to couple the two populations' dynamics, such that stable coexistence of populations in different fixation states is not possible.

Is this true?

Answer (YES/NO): NO